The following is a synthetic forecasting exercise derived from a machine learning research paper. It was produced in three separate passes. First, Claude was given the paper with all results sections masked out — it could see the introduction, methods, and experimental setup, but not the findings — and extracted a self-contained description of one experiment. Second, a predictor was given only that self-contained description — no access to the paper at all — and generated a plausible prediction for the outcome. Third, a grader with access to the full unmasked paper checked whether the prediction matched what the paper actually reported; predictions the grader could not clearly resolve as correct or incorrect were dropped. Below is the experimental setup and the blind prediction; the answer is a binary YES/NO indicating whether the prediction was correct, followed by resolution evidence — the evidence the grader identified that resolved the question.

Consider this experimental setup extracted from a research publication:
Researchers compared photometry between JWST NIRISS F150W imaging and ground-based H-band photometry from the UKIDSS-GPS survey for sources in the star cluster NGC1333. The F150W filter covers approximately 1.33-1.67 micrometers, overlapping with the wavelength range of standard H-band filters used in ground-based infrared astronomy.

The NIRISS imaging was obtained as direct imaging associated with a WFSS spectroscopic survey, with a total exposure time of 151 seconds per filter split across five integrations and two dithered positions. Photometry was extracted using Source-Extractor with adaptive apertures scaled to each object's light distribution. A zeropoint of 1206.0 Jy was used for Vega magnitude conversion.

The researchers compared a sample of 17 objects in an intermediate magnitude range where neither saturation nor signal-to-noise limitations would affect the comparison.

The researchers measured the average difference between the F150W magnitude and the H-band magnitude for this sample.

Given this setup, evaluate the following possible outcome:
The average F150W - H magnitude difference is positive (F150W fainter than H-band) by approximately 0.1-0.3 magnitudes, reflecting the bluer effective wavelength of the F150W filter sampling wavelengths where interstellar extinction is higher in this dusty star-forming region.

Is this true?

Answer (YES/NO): NO